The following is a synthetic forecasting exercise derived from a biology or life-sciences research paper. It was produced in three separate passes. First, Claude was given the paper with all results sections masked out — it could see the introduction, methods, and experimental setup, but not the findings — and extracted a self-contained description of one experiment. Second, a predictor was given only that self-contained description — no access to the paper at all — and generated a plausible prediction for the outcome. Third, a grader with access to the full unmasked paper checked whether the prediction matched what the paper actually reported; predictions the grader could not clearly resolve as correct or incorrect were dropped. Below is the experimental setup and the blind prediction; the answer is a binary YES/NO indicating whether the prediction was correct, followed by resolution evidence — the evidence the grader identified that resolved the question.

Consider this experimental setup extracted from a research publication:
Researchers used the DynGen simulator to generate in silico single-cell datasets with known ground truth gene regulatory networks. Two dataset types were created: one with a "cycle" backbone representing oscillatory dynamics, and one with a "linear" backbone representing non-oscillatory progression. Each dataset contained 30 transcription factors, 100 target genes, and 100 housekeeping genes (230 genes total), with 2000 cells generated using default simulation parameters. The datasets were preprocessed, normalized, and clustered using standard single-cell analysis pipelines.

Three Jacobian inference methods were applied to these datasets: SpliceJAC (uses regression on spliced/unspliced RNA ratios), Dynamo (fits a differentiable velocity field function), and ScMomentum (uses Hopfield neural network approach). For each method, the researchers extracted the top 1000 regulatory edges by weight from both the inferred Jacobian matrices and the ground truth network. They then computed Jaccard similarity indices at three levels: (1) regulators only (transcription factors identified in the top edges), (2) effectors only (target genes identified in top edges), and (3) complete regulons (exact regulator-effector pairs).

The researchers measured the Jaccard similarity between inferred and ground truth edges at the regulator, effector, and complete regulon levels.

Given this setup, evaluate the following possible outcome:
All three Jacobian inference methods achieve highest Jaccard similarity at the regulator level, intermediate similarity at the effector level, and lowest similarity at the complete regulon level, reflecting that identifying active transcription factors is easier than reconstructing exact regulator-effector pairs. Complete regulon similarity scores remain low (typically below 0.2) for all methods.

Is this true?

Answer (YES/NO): NO